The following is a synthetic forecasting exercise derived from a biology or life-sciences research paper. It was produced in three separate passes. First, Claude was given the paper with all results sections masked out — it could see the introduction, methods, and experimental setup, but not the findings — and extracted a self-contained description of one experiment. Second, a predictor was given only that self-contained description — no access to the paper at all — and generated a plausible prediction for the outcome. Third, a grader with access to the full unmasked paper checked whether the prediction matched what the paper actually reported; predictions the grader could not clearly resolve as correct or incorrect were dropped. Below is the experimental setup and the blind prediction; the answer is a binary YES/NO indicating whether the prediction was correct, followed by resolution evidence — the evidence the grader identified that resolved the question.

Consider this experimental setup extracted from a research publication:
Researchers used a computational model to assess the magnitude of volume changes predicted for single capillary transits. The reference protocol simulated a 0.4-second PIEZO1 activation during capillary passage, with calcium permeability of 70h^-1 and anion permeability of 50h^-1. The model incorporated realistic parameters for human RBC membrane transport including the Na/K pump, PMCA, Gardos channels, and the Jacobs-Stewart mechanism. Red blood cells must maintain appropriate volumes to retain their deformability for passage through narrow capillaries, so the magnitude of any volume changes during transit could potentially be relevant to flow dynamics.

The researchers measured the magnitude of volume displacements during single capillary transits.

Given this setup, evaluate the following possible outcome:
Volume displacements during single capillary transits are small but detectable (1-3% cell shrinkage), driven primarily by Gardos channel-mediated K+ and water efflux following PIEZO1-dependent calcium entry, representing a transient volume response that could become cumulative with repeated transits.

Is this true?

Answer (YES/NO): NO